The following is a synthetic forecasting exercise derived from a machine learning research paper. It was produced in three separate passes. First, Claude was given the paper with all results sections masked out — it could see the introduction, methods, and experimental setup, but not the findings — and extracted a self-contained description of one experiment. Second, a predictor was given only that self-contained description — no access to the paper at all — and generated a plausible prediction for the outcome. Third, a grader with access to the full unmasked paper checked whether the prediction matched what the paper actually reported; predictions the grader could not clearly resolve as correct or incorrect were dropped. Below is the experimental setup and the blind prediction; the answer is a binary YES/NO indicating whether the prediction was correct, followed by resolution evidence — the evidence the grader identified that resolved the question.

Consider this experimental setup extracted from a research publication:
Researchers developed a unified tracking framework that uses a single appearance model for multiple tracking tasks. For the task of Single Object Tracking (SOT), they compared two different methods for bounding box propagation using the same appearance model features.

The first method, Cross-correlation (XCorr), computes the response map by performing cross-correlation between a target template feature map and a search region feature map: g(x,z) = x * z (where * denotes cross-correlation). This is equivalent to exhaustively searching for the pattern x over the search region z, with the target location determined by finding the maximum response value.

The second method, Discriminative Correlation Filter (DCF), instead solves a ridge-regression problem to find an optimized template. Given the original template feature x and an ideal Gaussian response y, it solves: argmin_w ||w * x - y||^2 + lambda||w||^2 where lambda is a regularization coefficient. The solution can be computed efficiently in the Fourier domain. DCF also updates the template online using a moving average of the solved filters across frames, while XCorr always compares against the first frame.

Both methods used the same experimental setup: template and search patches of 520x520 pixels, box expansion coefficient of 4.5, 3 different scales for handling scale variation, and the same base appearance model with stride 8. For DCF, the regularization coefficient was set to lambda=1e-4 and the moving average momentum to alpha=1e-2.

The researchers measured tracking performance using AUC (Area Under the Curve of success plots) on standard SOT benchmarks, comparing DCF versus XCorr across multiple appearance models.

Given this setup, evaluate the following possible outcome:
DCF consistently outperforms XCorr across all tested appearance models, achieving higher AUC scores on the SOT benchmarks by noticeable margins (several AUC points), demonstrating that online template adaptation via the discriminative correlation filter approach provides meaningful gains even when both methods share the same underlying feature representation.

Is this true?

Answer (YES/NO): YES